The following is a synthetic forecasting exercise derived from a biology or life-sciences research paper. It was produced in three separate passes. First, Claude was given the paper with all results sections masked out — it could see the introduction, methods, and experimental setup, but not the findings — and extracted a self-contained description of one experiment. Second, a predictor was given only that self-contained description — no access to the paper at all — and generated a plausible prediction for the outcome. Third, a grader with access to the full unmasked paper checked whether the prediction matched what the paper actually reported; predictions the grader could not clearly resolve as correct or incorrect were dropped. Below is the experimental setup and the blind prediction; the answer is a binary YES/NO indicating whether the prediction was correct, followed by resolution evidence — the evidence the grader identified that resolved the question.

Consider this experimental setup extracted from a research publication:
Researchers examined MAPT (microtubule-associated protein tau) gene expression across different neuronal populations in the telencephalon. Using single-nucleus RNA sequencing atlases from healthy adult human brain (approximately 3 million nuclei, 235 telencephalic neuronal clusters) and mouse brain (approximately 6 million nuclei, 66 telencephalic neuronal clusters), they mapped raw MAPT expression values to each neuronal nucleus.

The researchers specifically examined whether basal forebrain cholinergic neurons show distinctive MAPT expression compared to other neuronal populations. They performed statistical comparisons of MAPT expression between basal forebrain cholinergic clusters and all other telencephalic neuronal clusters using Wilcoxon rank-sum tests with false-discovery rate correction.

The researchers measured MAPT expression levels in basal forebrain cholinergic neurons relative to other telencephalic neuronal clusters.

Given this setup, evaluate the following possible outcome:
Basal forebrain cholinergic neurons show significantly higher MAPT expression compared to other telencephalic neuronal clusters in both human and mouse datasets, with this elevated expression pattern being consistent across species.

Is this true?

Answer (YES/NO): YES